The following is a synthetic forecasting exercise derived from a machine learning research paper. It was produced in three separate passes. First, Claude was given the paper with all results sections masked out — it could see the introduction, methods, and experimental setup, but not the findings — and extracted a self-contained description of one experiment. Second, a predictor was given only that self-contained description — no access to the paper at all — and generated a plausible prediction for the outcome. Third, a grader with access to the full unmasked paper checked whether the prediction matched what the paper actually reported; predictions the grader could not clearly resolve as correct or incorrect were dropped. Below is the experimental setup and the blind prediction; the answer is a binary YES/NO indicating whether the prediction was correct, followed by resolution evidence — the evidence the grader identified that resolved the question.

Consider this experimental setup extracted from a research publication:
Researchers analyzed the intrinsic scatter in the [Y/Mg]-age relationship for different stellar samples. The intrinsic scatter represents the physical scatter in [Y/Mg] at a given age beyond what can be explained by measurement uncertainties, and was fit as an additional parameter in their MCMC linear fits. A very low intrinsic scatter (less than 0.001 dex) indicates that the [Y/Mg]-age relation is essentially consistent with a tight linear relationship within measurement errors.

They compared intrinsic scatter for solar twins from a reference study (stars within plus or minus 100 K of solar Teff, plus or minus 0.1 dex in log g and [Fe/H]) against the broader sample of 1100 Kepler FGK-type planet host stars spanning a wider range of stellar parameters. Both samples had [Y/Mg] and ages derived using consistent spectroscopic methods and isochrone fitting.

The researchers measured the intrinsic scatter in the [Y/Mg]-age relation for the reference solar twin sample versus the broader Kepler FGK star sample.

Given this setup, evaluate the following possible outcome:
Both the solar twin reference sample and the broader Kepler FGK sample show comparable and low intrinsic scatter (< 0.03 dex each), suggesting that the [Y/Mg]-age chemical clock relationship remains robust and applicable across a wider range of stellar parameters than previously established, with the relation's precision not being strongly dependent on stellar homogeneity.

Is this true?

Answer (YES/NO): NO